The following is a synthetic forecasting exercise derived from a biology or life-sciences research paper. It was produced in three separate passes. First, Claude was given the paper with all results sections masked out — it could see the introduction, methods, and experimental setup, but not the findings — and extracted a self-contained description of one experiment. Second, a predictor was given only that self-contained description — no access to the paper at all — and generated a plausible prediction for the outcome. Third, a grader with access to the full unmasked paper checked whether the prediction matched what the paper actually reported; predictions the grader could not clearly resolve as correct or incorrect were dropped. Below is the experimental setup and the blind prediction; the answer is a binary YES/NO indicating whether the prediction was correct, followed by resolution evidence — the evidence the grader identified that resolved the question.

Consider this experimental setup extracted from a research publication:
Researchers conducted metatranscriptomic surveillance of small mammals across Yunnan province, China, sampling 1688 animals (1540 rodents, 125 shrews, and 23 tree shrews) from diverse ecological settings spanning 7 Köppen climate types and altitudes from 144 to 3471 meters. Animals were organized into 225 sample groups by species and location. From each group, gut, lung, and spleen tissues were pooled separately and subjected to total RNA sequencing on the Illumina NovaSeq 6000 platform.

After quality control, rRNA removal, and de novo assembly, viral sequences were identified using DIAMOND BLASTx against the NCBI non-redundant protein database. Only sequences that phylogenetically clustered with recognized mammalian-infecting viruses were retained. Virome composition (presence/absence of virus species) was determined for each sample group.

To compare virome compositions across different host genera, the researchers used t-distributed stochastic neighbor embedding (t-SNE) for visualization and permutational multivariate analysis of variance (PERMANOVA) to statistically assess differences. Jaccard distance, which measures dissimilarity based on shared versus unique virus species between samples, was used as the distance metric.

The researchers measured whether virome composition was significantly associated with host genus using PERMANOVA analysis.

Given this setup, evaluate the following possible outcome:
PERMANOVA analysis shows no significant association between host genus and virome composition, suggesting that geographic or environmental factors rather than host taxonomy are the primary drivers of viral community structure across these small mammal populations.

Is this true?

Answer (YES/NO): NO